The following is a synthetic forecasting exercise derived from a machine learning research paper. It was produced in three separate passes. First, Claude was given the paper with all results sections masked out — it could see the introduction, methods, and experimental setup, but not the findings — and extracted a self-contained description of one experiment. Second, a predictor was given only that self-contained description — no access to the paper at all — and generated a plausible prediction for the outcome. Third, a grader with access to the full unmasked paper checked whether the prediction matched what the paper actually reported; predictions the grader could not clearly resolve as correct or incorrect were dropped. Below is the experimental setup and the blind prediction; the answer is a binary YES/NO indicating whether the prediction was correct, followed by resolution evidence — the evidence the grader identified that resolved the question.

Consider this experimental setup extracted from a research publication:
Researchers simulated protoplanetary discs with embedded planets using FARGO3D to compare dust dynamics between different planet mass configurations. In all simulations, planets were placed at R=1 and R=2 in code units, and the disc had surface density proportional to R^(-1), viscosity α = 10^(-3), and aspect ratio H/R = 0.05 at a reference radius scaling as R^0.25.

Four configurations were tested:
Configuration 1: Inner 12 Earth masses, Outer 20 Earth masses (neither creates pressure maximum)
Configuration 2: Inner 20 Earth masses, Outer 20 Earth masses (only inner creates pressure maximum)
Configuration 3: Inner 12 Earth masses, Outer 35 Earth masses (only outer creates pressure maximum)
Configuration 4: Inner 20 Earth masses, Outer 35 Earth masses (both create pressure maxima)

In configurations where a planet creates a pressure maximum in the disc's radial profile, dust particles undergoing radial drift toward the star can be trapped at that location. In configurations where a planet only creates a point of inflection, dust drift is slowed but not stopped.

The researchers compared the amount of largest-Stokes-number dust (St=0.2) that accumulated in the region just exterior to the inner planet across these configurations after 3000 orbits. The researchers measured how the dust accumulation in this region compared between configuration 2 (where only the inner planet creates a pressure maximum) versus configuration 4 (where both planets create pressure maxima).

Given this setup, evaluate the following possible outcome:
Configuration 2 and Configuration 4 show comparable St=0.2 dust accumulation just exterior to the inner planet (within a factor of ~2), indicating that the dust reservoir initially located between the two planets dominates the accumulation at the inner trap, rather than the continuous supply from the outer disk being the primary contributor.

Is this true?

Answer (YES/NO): NO